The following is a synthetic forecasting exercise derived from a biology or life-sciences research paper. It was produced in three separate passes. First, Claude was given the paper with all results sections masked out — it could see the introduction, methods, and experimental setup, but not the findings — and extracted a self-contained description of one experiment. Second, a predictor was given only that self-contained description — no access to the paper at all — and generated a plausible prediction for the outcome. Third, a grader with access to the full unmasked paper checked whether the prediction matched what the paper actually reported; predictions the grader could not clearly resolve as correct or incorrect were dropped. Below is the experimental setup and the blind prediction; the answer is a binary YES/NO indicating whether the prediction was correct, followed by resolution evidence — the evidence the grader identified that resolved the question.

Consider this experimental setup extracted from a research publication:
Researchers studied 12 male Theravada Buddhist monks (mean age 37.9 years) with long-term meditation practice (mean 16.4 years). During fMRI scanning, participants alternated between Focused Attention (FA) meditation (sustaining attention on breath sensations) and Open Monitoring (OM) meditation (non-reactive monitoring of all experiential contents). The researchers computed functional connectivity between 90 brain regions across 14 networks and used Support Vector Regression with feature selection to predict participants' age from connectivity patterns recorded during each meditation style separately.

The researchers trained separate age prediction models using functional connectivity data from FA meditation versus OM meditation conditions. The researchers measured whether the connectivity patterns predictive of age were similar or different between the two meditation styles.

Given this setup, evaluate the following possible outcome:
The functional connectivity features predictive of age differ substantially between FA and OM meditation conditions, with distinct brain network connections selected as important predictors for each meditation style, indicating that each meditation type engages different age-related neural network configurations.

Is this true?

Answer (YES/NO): NO